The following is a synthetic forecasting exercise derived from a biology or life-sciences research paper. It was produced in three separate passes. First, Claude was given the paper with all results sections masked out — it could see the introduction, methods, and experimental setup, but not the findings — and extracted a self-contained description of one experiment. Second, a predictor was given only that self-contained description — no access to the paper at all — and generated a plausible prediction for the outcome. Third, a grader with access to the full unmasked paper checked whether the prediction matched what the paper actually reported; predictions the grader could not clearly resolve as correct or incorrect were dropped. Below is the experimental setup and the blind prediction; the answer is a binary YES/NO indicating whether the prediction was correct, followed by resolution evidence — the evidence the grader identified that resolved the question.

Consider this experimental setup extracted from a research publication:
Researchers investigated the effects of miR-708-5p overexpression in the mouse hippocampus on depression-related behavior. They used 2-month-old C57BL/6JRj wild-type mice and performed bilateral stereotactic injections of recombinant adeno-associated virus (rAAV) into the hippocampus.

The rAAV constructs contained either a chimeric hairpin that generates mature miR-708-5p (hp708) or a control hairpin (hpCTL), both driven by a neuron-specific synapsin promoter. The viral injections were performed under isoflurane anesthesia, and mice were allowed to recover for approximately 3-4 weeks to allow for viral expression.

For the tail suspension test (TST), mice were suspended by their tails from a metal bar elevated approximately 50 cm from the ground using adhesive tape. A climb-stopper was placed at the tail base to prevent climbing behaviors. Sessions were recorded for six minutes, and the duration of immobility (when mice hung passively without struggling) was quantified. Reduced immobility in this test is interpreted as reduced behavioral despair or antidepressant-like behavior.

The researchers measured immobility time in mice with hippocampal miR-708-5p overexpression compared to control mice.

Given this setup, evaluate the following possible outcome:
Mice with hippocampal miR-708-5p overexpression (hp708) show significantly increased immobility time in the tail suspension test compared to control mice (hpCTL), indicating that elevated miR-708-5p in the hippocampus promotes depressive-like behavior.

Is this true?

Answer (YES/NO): NO